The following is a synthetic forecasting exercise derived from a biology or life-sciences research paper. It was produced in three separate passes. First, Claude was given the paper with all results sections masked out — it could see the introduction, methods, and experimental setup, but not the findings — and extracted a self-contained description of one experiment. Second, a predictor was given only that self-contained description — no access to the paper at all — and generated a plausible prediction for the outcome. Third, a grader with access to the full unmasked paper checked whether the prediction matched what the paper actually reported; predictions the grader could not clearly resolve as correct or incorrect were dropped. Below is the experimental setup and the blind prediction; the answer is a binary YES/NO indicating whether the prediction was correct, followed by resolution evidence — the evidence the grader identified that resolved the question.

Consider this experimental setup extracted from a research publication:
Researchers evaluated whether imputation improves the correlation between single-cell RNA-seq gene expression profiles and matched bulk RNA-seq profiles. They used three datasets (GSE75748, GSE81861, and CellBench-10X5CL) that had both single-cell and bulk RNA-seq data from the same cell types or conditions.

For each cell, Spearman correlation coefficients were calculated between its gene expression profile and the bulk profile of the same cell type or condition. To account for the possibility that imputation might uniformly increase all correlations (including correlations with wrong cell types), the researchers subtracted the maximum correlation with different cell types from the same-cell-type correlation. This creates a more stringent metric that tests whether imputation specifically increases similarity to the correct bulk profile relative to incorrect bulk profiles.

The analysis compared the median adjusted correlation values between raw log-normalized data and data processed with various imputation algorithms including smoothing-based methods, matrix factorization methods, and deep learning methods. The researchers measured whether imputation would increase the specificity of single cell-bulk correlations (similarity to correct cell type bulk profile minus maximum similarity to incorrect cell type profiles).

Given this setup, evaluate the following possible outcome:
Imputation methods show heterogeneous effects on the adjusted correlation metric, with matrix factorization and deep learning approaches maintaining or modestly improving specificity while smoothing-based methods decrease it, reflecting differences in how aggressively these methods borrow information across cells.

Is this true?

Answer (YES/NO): NO